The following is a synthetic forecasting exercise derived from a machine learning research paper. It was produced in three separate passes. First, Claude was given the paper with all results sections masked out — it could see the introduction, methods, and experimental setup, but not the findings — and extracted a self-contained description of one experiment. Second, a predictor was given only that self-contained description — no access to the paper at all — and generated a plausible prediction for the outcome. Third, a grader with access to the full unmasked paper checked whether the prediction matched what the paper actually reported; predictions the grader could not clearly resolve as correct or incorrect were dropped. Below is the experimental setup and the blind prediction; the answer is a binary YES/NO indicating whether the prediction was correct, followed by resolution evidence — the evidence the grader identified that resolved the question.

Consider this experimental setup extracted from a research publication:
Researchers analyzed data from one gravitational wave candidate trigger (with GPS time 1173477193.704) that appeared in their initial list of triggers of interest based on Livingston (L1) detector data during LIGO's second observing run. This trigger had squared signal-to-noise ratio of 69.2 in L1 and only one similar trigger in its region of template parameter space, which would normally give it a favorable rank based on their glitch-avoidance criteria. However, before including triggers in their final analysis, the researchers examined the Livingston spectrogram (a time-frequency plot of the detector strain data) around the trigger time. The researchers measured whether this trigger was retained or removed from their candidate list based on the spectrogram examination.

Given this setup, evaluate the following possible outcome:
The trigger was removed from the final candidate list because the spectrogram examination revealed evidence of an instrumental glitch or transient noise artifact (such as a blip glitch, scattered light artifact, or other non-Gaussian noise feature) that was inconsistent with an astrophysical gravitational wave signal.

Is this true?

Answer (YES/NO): YES